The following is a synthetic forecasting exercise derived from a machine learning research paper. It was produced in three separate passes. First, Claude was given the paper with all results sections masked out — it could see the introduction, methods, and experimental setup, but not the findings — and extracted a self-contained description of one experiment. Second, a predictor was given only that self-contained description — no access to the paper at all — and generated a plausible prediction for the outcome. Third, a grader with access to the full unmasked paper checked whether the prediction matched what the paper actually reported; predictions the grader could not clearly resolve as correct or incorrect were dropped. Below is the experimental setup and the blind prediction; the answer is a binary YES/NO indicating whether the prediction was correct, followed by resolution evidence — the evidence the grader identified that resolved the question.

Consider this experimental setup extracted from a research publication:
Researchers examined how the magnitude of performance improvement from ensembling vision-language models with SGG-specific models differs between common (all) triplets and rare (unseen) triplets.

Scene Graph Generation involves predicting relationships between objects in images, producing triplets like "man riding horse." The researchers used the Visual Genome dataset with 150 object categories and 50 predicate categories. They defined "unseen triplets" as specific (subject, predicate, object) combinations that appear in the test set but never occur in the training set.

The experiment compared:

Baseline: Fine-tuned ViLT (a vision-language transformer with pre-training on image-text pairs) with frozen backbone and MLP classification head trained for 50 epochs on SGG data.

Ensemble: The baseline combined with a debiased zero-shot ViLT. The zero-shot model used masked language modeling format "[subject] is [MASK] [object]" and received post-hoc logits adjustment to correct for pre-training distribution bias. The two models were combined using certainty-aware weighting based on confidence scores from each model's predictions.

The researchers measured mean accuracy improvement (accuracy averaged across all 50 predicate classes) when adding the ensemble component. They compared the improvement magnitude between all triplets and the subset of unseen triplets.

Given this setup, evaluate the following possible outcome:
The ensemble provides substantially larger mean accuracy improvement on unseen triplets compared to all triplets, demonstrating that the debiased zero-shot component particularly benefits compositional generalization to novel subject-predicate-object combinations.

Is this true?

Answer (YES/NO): YES